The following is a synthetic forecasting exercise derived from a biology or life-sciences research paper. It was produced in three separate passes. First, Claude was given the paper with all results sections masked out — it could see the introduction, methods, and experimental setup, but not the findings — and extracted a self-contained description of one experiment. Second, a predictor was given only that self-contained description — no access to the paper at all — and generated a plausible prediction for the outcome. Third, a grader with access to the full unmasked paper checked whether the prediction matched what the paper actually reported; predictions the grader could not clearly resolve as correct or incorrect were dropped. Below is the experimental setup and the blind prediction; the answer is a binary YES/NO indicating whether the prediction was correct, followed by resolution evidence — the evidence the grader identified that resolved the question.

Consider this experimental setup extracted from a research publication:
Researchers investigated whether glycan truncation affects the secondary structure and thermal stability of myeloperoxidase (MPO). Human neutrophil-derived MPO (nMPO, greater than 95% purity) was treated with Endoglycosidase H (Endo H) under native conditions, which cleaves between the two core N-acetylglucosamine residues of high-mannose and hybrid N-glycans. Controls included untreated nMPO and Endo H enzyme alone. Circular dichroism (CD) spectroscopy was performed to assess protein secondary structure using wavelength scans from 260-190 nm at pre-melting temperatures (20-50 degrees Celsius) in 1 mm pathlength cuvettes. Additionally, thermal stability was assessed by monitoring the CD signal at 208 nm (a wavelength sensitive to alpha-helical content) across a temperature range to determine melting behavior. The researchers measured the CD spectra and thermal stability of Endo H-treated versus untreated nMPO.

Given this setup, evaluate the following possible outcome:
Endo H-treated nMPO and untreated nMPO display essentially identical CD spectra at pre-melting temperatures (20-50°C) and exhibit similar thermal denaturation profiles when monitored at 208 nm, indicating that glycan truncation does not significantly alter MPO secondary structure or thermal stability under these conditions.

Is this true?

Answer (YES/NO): NO